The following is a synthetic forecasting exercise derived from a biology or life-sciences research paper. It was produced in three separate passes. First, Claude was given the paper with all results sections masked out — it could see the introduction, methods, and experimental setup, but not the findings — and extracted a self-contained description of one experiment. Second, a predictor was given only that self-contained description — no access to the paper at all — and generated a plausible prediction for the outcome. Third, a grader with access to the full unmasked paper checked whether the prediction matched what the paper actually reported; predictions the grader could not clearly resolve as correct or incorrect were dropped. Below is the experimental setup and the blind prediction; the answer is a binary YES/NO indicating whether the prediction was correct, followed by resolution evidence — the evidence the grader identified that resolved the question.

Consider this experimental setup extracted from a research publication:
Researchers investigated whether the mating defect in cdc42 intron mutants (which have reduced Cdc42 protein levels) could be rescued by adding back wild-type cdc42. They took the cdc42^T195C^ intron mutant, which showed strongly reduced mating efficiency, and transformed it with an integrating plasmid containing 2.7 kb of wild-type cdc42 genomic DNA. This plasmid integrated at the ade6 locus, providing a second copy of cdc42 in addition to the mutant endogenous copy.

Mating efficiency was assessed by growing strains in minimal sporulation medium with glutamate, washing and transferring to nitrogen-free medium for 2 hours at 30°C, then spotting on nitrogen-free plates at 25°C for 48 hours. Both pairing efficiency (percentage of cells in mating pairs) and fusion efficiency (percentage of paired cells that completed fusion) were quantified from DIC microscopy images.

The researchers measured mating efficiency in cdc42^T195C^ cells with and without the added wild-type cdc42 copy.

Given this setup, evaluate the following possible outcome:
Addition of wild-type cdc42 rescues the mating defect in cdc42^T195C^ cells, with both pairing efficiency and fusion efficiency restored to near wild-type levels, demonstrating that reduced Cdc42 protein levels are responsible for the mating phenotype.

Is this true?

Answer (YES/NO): YES